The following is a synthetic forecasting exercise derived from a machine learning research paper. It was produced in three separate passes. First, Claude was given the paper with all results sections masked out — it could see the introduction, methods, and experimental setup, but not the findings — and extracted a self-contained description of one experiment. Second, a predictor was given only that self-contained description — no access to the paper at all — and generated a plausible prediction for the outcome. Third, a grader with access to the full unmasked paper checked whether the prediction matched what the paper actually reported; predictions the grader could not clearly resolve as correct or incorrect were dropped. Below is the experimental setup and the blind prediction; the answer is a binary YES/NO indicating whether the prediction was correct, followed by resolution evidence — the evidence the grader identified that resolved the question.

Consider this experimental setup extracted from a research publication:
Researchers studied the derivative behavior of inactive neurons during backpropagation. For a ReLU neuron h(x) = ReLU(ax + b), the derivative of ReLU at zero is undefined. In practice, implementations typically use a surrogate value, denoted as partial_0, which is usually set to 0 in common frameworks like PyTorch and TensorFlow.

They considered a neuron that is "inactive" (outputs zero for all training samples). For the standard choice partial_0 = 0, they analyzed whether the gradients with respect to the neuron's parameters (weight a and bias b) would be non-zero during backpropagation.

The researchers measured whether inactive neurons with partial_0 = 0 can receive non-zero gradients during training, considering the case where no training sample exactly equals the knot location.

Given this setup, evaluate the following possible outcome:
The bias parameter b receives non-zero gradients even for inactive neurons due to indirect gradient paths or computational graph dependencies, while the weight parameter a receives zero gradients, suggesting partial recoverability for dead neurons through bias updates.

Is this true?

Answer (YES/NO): NO